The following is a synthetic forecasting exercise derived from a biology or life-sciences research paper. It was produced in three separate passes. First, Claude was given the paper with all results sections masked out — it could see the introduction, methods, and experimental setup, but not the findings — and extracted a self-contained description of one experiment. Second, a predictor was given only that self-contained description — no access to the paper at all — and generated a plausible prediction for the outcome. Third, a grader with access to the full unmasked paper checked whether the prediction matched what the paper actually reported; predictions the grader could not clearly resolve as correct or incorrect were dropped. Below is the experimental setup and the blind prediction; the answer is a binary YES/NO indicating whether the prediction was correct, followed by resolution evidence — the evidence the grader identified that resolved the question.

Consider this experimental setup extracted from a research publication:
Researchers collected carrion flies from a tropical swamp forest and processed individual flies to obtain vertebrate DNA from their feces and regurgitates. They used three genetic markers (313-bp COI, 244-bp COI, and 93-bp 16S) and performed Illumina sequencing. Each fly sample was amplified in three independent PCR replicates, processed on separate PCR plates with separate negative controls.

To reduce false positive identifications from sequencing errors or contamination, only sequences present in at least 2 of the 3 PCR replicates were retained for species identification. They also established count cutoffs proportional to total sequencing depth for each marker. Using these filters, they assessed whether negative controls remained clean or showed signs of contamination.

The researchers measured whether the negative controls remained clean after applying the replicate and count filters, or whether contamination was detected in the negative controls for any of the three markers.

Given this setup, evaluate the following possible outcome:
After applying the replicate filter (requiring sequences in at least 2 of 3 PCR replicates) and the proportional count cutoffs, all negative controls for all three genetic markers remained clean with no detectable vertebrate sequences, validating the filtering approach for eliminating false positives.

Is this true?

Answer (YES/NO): NO